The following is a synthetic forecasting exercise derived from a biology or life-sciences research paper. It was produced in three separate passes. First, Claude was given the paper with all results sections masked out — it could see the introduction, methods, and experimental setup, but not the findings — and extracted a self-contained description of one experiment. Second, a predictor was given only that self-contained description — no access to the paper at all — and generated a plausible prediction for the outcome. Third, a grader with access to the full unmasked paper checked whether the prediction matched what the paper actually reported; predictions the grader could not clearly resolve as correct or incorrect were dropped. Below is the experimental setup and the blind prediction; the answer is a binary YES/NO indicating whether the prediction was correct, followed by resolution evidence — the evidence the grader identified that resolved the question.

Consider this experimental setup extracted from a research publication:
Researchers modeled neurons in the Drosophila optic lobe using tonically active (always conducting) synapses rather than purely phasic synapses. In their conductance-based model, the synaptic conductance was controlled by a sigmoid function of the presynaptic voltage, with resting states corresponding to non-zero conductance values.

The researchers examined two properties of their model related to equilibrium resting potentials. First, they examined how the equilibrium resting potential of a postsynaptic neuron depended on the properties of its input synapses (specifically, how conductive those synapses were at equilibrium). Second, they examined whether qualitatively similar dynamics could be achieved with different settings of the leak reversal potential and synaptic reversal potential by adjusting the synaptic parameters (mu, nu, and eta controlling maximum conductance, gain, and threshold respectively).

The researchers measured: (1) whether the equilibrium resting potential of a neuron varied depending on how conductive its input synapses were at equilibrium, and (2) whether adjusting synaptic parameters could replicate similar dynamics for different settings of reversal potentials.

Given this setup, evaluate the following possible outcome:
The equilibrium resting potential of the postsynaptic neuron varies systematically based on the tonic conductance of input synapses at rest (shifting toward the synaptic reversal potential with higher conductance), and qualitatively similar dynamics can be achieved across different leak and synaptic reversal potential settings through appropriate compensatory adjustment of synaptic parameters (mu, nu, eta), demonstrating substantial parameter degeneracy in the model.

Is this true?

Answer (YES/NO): YES